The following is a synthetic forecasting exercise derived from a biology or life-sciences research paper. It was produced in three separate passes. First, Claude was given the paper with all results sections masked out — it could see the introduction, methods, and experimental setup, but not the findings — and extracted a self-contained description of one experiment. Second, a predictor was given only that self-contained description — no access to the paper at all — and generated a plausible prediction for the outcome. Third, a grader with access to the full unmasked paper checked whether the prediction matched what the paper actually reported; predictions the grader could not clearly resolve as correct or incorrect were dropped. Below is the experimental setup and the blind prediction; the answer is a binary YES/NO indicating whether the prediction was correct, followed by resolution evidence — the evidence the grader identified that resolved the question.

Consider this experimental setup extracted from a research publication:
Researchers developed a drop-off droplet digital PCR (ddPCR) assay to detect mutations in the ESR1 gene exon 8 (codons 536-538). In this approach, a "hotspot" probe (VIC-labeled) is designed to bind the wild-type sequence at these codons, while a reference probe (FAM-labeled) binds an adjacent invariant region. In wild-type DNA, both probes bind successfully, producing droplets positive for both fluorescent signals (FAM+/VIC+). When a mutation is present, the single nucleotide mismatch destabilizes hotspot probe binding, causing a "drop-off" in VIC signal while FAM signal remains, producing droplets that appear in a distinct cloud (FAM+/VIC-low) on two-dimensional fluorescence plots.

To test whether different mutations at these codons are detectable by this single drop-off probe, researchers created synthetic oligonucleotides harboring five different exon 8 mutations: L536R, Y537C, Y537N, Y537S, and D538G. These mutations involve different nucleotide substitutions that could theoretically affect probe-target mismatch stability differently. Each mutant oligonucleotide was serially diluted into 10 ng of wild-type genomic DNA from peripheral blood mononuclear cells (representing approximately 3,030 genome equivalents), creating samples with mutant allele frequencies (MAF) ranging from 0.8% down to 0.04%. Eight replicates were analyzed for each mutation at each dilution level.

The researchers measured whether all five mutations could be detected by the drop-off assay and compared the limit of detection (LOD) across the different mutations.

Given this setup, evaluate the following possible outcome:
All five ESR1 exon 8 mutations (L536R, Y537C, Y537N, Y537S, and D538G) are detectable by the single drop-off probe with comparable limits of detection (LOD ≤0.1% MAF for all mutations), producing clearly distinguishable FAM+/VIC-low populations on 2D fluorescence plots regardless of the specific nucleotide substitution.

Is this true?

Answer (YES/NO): NO